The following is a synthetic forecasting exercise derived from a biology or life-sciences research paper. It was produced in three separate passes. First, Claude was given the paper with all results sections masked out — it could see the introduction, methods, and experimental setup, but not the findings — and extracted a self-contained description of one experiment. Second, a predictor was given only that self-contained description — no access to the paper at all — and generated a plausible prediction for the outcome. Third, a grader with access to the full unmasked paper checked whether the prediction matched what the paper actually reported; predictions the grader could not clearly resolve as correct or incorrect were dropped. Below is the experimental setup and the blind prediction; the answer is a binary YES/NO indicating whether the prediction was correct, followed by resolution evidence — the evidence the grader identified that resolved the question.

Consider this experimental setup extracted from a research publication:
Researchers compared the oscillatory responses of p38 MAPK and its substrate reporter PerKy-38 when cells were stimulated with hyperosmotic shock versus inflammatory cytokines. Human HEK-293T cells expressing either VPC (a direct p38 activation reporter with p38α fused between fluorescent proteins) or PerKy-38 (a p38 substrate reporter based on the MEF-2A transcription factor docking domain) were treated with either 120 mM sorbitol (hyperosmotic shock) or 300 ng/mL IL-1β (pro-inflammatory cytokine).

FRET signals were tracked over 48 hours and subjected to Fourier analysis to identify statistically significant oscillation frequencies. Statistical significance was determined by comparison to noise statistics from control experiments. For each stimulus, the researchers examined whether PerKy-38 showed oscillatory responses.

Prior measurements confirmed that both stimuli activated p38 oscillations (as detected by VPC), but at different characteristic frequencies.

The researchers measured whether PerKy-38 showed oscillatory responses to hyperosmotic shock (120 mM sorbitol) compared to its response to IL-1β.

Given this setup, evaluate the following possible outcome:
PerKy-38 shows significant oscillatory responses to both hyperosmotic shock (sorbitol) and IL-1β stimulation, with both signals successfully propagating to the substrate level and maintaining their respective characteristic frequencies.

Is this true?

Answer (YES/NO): NO